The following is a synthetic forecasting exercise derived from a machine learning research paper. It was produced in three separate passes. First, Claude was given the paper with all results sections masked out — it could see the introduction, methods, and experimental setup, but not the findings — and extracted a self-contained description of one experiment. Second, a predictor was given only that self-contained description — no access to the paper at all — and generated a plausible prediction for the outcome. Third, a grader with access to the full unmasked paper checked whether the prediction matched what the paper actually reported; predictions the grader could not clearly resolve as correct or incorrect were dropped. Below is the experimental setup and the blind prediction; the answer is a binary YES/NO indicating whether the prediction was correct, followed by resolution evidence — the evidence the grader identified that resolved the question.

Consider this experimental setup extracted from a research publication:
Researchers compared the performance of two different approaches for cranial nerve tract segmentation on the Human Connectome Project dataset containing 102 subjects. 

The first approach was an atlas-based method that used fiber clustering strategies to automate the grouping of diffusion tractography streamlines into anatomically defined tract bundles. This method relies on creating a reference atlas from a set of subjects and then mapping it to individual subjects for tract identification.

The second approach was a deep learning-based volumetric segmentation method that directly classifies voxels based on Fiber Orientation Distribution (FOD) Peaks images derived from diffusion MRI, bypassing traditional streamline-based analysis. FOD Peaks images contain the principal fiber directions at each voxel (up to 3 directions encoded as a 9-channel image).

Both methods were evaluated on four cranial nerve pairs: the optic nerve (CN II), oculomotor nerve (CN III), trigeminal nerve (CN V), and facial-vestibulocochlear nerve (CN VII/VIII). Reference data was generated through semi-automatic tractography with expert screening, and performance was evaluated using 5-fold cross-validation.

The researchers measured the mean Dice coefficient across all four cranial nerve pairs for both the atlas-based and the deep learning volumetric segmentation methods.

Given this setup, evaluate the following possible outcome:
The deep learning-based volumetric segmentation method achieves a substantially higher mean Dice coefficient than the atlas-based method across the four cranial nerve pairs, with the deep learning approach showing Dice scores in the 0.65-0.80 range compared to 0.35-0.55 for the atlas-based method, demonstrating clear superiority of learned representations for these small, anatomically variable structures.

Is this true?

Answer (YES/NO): NO